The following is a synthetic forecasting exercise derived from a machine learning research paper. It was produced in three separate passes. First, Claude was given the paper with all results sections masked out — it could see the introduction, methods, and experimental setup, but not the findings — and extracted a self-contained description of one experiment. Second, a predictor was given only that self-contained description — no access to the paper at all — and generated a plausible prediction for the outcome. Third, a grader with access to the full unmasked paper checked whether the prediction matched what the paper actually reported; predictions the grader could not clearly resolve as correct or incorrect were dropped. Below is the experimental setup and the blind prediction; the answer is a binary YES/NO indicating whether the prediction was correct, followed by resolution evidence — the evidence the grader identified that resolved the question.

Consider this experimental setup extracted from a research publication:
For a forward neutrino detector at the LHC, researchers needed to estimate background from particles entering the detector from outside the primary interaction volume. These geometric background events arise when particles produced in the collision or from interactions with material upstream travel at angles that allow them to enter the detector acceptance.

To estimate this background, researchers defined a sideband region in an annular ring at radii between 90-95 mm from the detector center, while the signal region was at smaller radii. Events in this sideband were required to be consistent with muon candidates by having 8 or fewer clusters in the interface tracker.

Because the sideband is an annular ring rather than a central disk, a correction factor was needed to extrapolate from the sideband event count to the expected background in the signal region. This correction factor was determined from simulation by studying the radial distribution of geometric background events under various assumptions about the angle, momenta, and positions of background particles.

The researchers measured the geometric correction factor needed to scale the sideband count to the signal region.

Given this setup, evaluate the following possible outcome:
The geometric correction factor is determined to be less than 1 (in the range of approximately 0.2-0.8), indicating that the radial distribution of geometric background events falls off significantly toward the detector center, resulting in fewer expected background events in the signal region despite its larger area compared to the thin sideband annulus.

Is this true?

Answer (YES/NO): NO